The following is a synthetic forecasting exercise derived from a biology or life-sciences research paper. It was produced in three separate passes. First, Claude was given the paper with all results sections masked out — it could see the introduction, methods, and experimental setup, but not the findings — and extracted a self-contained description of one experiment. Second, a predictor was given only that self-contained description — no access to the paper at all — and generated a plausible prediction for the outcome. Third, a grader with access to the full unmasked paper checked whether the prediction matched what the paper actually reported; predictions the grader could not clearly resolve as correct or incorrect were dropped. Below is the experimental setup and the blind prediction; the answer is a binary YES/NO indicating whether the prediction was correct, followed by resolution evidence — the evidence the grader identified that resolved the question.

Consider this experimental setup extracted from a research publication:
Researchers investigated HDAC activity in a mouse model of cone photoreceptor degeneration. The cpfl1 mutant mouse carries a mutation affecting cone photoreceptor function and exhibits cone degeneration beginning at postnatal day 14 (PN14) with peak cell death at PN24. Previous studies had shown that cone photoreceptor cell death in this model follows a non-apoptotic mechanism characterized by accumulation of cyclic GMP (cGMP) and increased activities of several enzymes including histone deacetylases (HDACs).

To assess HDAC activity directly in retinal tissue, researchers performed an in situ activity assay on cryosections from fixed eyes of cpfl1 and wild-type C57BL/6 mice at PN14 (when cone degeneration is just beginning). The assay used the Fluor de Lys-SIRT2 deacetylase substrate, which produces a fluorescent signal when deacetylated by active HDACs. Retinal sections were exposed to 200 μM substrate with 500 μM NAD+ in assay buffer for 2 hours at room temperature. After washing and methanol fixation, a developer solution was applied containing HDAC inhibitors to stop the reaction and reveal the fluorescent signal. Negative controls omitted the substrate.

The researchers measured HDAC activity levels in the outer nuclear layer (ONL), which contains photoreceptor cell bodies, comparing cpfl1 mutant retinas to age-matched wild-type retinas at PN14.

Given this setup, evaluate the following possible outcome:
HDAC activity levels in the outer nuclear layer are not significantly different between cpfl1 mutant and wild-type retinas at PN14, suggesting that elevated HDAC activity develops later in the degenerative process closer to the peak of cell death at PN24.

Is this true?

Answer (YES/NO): NO